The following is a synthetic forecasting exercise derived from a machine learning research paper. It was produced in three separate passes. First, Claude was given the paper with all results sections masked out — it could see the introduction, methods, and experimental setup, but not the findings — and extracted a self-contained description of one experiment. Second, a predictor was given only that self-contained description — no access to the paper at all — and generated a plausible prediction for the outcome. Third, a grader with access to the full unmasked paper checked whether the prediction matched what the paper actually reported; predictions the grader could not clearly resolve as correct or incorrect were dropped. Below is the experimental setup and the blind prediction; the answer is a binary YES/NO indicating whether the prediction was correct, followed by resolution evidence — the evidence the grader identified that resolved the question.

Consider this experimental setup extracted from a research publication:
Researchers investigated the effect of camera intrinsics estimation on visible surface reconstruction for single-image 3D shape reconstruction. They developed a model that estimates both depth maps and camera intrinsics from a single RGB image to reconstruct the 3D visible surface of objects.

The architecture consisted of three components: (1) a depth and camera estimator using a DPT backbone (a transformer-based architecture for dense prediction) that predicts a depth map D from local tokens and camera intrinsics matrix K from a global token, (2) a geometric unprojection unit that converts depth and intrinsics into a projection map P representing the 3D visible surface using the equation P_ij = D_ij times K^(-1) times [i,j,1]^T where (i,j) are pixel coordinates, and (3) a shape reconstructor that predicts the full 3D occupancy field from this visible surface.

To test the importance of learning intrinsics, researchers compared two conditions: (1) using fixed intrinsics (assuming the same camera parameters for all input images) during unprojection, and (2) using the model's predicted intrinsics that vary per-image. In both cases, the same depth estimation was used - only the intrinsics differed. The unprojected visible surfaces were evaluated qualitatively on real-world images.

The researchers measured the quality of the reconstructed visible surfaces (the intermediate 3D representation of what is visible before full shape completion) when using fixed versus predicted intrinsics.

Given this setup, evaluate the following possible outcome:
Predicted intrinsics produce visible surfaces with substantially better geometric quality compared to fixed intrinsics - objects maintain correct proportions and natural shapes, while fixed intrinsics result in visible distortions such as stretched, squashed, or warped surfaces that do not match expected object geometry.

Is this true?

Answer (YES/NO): YES